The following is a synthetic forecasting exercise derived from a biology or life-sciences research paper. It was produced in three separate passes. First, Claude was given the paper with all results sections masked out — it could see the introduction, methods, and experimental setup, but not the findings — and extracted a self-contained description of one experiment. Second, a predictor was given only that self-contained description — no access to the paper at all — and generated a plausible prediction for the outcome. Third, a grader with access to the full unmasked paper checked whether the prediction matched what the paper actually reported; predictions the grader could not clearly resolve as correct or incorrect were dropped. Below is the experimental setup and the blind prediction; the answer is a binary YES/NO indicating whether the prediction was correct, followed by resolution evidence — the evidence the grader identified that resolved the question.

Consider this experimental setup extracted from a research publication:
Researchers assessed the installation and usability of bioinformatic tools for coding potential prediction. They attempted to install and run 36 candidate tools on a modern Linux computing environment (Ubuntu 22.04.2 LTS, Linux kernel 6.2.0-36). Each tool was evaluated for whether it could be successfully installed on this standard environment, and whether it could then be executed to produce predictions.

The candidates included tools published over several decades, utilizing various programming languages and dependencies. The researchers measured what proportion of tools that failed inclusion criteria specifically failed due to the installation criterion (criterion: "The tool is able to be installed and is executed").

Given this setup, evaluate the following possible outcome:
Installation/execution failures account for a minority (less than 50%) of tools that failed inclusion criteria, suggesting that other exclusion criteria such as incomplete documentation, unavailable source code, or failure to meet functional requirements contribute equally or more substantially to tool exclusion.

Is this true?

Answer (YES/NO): NO